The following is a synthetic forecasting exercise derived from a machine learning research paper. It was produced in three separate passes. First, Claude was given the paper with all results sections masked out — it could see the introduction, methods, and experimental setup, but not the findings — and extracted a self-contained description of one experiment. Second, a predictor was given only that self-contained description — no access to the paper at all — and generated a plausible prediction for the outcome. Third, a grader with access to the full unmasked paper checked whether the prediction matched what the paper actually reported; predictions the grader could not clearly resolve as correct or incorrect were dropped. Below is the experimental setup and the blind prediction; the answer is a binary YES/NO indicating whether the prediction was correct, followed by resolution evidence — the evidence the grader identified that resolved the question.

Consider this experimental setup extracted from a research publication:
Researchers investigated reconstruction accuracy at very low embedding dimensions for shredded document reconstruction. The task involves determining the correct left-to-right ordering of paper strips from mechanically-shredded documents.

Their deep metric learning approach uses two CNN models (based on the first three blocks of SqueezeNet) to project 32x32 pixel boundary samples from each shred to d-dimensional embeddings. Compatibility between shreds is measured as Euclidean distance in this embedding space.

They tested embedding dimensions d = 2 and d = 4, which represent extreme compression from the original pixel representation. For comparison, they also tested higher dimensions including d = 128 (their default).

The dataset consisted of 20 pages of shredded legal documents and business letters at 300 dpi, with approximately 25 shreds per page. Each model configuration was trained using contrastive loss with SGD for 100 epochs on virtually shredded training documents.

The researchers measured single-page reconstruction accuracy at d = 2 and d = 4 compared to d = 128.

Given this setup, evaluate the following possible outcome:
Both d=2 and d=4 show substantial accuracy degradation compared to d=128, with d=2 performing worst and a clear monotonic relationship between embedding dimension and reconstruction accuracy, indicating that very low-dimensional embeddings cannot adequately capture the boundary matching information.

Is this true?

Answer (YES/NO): NO